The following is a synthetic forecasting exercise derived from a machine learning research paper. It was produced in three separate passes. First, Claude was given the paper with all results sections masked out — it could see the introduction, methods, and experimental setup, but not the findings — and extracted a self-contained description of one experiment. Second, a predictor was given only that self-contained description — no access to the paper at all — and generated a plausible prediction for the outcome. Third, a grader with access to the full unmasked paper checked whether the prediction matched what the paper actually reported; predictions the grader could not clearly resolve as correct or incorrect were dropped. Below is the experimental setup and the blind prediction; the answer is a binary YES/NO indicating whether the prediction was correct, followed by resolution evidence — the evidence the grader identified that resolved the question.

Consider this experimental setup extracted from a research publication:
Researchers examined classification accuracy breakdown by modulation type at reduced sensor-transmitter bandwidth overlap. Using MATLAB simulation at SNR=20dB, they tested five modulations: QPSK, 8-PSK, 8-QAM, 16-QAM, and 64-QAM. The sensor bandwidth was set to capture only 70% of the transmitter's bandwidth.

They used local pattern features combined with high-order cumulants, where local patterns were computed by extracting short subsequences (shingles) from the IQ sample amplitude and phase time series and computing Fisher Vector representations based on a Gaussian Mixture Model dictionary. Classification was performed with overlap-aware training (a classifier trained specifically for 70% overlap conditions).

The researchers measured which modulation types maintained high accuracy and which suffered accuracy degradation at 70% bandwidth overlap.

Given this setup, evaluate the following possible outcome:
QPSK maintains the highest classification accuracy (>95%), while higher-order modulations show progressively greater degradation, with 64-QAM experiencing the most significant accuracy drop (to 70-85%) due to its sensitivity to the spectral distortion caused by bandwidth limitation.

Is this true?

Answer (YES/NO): NO